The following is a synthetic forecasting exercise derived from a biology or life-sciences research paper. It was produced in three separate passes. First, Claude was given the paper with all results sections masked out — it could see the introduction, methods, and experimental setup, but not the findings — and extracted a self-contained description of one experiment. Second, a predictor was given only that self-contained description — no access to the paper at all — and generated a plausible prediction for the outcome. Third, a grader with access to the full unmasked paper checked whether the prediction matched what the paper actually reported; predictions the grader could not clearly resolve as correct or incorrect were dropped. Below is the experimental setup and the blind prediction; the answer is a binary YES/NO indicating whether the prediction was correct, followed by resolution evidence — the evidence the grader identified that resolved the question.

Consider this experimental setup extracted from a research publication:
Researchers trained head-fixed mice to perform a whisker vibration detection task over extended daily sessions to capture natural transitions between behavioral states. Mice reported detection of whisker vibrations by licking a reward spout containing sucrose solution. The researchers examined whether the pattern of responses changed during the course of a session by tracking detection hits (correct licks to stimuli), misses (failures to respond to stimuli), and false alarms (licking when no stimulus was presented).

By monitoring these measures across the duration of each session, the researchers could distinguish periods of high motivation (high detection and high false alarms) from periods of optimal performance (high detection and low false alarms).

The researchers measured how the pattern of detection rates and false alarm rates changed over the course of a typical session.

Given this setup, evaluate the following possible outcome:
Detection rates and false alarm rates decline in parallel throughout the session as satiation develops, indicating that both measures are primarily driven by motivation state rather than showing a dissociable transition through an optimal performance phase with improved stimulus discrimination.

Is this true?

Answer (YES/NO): NO